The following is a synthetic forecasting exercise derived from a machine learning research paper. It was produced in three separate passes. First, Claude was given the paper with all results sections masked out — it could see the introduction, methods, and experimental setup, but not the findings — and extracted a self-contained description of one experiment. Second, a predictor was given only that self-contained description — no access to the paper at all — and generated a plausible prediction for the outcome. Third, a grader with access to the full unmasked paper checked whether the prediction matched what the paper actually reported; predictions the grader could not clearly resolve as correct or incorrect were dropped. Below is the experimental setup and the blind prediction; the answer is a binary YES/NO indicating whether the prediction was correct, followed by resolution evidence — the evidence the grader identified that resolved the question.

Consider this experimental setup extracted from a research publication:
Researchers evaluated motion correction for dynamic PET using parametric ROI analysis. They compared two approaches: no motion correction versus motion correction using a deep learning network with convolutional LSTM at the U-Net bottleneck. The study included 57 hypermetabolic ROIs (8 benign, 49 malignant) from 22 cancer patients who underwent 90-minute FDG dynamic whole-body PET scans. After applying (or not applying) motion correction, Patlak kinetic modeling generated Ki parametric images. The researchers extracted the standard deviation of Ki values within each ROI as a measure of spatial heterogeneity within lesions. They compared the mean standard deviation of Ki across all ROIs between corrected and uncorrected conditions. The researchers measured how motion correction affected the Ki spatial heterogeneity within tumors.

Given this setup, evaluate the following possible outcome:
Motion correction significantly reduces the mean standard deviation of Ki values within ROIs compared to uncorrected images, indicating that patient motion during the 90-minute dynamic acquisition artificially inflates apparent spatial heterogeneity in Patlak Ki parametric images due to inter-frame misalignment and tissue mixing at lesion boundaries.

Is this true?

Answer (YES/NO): NO